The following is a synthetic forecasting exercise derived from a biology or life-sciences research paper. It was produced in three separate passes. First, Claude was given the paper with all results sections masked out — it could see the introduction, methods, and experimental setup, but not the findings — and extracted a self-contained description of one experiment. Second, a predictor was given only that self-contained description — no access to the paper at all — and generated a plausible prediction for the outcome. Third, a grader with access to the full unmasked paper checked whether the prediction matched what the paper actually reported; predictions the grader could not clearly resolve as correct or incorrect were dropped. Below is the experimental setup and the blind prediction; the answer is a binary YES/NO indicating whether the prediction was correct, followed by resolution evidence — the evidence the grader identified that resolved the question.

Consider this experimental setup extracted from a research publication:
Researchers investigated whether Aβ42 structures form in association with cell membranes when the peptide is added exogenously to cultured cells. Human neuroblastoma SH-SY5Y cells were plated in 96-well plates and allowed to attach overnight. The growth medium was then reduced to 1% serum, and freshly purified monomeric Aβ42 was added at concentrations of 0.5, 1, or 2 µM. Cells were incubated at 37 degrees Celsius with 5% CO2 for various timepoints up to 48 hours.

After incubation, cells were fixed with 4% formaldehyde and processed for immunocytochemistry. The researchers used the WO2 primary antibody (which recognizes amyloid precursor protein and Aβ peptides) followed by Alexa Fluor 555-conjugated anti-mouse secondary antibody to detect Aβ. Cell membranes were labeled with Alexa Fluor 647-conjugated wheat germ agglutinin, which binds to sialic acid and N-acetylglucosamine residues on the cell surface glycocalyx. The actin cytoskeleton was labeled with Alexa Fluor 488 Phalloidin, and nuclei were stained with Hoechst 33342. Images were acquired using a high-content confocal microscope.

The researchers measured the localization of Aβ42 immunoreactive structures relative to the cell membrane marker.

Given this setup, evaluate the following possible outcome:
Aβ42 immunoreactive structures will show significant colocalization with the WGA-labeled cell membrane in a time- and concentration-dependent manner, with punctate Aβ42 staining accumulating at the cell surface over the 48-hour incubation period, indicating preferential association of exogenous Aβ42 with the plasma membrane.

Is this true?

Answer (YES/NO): NO